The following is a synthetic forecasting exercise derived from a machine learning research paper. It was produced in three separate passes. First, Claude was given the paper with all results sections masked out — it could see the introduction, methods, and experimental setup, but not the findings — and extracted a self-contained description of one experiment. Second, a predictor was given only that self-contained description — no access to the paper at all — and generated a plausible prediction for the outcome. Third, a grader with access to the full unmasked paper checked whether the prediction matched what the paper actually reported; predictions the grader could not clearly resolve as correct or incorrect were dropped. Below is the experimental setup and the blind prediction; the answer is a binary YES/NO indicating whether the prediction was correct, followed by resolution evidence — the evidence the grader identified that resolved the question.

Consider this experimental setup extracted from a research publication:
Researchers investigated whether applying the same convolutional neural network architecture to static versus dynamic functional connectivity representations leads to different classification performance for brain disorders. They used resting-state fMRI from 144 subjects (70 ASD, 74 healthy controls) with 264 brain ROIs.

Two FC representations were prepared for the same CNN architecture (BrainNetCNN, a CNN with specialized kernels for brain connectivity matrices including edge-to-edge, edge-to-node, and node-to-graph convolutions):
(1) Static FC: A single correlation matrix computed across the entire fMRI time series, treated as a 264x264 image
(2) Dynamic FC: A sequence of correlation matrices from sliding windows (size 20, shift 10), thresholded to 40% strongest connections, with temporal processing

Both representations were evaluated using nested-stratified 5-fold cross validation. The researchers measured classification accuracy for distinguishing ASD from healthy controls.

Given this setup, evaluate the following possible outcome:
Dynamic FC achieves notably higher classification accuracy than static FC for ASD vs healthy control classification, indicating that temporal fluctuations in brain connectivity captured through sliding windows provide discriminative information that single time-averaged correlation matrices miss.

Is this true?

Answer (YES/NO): NO